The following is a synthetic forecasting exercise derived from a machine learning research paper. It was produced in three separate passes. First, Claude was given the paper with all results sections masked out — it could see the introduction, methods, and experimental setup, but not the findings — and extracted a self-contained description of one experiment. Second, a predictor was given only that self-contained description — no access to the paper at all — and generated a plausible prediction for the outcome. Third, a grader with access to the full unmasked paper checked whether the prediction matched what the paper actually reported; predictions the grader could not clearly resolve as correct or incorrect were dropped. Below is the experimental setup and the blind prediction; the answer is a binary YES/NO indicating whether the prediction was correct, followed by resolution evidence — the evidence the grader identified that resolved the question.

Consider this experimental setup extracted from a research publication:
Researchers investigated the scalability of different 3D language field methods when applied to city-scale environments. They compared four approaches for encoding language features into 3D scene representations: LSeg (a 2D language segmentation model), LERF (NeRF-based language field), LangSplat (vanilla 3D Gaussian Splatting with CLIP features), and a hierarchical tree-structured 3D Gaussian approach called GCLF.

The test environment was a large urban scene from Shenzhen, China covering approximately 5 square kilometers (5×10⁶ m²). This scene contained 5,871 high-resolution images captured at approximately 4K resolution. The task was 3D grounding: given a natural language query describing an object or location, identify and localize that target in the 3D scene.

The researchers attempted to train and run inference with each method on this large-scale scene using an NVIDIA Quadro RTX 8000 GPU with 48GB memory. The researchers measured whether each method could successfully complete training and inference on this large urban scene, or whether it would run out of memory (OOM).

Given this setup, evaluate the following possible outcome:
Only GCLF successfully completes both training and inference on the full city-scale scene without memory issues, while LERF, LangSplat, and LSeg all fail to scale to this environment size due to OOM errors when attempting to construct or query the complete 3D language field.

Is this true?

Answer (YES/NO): NO